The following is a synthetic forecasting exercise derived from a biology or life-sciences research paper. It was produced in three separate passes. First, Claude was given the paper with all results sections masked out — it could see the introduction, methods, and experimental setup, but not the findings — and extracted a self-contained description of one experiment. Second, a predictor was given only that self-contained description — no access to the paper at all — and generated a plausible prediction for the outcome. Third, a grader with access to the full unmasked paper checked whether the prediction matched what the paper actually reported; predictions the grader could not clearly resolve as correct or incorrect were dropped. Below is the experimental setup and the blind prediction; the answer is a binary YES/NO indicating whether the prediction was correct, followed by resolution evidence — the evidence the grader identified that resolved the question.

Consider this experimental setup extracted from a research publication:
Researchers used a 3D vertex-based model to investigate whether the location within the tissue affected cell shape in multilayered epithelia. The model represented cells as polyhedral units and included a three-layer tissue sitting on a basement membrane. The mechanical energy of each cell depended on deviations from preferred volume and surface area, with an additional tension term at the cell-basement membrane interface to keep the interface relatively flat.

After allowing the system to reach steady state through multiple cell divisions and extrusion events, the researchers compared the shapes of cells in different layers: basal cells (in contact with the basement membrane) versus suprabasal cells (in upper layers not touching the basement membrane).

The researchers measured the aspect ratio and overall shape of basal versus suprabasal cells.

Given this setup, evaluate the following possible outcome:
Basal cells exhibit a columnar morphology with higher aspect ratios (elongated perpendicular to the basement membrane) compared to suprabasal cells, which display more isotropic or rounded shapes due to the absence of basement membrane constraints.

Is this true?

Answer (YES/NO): YES